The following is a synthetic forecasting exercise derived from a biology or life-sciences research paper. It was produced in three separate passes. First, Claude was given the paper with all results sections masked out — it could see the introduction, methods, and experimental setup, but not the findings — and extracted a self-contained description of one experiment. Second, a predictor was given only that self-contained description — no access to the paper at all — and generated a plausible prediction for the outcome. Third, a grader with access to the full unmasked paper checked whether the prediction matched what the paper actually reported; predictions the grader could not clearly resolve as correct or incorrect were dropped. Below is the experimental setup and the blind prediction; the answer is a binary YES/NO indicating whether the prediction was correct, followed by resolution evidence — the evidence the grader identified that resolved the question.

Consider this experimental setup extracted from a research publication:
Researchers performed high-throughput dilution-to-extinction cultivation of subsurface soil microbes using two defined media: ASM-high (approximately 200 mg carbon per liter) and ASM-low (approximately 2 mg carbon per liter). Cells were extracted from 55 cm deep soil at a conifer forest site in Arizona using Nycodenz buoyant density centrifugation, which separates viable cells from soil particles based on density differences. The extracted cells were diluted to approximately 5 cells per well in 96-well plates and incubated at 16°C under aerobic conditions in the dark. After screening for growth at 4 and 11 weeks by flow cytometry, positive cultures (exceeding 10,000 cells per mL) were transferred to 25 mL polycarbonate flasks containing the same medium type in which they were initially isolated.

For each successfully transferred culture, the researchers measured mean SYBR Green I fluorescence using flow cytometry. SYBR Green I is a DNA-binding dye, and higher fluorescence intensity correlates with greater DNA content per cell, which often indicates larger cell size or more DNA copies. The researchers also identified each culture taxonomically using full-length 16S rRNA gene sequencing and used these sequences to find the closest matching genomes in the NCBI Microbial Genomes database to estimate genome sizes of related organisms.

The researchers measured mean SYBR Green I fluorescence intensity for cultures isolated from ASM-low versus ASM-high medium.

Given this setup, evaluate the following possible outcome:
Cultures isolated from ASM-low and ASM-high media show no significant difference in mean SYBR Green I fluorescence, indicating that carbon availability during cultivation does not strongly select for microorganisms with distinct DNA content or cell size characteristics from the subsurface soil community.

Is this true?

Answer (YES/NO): NO